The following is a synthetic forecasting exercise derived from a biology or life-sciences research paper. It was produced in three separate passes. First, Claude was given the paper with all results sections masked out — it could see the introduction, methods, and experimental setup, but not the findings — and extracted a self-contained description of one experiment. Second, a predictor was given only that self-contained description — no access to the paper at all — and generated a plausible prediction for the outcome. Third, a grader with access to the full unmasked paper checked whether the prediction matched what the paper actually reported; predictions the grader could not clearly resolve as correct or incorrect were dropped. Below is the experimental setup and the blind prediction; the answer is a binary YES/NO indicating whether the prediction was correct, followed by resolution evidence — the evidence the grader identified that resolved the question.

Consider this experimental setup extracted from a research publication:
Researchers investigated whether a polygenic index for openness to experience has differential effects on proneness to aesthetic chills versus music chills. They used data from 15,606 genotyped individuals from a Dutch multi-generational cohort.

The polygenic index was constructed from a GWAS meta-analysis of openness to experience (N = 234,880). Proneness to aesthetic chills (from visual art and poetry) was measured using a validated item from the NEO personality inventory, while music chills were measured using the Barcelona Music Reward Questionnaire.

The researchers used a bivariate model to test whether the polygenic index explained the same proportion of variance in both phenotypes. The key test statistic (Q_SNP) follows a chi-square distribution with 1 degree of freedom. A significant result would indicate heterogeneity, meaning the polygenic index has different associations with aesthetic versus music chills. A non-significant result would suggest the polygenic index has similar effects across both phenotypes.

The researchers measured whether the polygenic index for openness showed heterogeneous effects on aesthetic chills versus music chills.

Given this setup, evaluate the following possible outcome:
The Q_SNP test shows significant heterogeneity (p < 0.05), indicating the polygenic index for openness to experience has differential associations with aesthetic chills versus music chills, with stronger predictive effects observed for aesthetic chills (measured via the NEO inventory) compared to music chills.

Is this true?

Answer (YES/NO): NO